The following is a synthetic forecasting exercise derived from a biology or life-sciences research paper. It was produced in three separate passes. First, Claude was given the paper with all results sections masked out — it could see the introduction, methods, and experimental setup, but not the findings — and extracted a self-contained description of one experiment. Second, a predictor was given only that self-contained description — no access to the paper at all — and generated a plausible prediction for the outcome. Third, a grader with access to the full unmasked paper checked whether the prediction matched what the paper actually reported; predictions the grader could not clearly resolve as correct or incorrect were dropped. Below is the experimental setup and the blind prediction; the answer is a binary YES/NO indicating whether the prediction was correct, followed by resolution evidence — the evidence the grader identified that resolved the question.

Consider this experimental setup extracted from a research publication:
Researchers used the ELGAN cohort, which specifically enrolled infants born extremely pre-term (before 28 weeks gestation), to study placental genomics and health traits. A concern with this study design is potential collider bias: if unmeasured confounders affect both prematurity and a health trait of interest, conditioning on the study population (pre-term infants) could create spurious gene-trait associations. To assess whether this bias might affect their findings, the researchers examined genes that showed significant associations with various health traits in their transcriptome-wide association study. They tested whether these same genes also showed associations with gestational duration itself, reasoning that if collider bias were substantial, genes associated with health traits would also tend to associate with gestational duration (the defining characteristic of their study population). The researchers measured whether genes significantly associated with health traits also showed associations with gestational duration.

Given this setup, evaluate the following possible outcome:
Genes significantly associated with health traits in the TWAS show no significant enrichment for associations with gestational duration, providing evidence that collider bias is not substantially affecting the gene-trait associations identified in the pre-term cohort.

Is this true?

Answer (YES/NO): YES